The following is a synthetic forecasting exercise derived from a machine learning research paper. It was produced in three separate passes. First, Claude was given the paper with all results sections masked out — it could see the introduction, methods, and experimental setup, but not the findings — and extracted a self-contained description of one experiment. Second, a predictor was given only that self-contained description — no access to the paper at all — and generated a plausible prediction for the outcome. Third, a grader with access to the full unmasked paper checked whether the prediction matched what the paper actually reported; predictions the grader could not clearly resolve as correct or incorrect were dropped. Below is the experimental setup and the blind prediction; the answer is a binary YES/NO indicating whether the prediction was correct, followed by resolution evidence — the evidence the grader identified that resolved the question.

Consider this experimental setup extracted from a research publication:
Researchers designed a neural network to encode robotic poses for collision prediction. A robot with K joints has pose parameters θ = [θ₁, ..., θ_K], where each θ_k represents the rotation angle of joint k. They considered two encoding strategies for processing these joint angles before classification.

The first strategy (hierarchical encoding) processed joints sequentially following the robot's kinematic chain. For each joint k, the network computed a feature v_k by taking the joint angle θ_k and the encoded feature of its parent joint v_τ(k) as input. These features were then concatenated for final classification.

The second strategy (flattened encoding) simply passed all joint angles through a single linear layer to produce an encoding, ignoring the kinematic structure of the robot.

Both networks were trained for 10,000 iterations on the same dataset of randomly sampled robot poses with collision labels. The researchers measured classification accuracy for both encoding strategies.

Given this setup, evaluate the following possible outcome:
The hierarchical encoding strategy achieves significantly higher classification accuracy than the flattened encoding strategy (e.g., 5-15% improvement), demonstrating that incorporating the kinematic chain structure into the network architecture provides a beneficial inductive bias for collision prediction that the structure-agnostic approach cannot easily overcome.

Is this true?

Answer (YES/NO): NO